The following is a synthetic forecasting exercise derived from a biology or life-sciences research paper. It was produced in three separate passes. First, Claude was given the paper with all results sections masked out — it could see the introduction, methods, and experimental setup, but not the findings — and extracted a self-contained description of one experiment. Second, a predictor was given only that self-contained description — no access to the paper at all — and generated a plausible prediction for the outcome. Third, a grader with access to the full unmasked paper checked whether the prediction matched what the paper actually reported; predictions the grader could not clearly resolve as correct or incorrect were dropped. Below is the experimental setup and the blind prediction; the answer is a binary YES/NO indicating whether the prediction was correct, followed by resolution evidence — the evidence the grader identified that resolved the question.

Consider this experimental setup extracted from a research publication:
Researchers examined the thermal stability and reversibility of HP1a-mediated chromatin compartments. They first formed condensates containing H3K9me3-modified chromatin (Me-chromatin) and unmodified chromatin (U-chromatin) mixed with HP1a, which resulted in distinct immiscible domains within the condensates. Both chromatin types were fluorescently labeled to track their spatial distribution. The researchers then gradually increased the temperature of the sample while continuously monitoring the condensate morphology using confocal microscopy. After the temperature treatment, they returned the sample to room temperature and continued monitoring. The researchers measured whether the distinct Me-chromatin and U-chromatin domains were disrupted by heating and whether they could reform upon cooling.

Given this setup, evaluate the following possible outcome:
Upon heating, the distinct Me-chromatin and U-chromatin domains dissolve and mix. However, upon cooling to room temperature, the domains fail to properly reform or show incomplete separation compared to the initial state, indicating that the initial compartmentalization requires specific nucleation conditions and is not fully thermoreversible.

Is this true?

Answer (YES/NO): NO